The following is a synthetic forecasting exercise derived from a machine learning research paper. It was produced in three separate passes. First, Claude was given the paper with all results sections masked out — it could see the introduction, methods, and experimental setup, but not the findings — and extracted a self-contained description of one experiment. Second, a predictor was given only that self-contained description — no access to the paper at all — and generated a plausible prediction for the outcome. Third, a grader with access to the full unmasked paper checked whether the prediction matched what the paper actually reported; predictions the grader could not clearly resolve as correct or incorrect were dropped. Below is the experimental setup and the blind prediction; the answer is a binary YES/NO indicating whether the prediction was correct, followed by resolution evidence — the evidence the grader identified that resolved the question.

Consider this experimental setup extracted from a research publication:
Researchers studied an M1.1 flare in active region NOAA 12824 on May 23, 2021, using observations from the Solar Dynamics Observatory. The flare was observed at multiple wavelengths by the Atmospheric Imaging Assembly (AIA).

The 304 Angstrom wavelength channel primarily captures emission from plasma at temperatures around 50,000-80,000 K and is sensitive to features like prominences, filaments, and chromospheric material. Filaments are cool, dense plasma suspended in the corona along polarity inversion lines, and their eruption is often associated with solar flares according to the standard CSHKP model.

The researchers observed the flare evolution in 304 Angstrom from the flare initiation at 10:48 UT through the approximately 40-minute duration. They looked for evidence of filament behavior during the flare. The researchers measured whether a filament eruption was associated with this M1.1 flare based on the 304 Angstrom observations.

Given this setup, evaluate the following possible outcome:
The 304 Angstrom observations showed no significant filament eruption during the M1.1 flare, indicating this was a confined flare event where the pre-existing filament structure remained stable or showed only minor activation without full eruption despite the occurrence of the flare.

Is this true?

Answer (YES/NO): NO